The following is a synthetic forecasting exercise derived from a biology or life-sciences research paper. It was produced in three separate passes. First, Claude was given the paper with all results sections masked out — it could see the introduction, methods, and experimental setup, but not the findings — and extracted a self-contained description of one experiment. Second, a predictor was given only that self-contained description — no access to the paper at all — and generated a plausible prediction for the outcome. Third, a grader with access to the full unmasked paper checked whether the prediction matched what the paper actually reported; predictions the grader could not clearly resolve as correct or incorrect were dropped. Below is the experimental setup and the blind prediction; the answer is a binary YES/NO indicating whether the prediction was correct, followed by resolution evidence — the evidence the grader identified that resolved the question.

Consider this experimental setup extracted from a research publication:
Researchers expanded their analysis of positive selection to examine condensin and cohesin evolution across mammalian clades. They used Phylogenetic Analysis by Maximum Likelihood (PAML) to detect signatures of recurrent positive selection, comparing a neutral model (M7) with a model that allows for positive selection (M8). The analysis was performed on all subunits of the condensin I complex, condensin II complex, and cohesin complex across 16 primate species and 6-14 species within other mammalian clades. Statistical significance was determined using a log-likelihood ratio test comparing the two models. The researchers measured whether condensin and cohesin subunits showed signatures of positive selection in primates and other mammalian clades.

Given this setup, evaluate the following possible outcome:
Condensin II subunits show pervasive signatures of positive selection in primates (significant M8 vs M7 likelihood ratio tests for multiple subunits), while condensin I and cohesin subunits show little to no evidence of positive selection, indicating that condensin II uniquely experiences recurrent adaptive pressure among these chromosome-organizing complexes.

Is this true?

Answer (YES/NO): NO